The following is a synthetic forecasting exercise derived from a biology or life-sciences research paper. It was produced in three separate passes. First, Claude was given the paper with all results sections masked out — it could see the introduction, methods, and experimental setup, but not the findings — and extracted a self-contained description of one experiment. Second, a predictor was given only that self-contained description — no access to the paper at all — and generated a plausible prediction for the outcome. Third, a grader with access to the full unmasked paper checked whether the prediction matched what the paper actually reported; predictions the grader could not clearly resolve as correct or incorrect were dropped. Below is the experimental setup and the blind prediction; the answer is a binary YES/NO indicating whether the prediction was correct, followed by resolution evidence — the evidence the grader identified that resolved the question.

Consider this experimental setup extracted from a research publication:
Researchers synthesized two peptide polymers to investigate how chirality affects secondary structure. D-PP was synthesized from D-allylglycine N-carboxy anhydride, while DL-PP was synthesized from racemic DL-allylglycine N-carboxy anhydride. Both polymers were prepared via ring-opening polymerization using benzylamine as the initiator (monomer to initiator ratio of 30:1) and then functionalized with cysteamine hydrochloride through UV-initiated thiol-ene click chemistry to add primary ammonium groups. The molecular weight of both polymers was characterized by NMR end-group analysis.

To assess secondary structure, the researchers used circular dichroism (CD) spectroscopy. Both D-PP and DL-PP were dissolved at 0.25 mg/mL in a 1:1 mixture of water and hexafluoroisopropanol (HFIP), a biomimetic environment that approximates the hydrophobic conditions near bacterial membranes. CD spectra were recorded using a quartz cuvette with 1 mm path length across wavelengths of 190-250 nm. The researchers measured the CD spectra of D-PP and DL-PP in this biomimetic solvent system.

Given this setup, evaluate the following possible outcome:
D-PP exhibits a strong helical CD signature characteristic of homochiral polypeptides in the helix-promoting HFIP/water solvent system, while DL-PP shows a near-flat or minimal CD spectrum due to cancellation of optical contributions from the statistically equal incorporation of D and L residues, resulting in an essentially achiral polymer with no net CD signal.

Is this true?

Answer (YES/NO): NO